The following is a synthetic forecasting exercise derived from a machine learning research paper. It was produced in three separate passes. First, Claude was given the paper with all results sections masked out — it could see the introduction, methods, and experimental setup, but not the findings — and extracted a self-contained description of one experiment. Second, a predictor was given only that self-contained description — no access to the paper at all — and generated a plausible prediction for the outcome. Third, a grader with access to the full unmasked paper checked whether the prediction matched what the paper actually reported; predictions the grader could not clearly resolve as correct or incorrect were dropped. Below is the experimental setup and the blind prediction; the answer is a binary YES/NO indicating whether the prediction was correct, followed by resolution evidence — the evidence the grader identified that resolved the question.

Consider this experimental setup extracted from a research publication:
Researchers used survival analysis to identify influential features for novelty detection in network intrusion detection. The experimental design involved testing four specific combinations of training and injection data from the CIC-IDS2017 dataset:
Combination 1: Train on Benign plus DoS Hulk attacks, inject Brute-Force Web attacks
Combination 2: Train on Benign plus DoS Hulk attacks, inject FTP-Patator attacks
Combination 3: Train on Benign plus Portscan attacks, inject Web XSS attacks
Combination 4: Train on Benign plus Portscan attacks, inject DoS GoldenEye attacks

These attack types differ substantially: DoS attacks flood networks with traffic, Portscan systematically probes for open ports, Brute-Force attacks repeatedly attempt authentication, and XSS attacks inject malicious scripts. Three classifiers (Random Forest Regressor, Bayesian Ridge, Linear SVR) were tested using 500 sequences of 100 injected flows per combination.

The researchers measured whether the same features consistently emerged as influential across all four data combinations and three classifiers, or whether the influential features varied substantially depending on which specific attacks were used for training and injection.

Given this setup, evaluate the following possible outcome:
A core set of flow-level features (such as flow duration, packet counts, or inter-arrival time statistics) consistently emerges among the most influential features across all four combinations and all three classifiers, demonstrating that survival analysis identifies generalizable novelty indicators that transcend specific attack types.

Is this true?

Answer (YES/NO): YES